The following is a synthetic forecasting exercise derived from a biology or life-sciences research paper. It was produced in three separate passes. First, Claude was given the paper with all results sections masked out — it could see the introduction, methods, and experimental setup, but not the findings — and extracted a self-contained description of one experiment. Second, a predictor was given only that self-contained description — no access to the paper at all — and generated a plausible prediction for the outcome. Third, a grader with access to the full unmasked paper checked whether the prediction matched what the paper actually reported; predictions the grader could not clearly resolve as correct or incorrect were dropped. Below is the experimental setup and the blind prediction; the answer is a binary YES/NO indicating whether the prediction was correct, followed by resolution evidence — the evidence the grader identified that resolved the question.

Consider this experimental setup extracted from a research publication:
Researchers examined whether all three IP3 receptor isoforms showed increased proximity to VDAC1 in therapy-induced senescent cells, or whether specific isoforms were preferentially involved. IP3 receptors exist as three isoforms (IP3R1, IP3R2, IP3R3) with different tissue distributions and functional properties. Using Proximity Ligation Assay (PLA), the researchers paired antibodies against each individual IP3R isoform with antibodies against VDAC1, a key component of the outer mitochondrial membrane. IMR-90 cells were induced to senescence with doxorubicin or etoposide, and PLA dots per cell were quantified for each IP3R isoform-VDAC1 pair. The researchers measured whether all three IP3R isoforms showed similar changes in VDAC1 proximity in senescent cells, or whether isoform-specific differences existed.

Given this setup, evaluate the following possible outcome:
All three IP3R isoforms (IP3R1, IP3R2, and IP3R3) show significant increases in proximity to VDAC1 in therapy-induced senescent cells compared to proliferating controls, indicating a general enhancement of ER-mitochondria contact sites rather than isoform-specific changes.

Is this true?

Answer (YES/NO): NO